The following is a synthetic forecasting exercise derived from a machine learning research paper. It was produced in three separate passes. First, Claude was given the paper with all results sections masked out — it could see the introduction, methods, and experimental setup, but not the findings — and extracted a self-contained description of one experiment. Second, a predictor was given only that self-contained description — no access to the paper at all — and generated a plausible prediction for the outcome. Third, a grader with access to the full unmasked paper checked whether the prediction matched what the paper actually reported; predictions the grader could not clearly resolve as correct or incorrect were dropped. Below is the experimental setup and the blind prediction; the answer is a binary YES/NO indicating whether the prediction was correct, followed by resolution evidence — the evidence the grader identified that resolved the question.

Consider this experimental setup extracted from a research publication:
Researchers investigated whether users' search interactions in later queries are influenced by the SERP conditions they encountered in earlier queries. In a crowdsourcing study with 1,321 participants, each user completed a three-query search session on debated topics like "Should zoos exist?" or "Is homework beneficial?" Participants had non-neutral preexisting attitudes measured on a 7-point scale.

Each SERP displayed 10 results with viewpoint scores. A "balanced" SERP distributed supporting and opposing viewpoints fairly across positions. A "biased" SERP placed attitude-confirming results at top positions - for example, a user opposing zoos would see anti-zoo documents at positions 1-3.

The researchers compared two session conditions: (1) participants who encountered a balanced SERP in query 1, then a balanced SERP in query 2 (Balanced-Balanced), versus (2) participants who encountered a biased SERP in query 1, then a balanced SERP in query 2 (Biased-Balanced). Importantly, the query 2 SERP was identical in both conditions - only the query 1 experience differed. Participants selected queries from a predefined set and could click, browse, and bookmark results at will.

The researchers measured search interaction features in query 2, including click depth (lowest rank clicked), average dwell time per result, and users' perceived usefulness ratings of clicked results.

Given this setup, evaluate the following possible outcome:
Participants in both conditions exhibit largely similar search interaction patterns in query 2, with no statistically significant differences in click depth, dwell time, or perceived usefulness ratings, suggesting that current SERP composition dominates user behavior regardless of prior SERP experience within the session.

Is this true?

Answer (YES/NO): NO